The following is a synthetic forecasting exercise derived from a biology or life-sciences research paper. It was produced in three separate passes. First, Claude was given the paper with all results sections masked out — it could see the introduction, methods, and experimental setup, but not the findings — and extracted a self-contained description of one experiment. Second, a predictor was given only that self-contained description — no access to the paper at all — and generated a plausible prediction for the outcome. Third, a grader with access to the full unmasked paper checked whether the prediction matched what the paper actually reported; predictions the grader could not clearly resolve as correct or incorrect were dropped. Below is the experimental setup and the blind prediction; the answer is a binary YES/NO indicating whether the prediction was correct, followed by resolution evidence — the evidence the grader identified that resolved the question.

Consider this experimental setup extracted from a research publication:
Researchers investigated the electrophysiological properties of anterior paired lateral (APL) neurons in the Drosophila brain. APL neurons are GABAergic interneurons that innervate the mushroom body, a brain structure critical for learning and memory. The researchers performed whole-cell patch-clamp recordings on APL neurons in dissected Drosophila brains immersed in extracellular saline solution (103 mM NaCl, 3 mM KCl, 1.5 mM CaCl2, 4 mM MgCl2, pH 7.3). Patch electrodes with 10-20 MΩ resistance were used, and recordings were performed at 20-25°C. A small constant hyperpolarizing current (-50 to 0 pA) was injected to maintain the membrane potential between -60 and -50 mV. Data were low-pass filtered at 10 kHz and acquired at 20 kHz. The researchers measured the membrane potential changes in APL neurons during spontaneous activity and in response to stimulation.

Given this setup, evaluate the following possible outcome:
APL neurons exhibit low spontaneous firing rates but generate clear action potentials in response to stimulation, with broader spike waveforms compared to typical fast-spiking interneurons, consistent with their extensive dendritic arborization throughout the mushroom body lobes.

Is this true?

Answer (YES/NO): NO